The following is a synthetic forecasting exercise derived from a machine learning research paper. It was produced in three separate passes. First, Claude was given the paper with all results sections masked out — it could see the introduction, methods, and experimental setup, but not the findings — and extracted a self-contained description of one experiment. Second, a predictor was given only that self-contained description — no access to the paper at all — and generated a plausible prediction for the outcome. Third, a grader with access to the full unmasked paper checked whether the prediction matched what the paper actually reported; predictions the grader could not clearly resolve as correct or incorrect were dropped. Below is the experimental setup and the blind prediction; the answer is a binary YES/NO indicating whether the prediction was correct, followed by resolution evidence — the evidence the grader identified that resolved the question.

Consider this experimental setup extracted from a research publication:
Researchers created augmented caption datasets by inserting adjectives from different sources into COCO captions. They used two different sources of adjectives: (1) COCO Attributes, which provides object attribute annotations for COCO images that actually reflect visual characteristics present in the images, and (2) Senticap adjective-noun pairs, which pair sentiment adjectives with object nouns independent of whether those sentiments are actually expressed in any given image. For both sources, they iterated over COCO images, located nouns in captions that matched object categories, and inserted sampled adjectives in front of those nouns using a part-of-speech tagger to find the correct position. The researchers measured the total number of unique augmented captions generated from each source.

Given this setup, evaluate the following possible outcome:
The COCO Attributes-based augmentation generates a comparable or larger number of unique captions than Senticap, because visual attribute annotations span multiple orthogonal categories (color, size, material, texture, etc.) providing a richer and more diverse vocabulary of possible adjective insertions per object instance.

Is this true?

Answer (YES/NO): NO